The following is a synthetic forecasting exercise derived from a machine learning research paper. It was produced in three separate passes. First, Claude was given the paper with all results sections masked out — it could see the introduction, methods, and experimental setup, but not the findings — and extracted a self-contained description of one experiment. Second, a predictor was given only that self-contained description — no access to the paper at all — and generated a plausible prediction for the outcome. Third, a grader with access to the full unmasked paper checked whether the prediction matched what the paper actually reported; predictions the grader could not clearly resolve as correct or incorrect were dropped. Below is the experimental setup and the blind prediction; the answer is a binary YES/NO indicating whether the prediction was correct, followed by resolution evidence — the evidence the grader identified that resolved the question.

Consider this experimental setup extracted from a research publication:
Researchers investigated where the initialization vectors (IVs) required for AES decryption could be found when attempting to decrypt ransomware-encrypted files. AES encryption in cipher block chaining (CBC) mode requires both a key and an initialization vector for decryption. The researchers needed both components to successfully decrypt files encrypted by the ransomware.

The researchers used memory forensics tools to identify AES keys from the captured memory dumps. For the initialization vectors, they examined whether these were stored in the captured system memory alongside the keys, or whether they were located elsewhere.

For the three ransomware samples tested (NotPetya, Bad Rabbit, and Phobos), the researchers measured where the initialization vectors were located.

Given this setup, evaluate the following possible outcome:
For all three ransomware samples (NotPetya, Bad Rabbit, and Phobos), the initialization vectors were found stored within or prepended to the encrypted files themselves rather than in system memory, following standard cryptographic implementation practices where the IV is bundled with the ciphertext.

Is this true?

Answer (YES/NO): YES